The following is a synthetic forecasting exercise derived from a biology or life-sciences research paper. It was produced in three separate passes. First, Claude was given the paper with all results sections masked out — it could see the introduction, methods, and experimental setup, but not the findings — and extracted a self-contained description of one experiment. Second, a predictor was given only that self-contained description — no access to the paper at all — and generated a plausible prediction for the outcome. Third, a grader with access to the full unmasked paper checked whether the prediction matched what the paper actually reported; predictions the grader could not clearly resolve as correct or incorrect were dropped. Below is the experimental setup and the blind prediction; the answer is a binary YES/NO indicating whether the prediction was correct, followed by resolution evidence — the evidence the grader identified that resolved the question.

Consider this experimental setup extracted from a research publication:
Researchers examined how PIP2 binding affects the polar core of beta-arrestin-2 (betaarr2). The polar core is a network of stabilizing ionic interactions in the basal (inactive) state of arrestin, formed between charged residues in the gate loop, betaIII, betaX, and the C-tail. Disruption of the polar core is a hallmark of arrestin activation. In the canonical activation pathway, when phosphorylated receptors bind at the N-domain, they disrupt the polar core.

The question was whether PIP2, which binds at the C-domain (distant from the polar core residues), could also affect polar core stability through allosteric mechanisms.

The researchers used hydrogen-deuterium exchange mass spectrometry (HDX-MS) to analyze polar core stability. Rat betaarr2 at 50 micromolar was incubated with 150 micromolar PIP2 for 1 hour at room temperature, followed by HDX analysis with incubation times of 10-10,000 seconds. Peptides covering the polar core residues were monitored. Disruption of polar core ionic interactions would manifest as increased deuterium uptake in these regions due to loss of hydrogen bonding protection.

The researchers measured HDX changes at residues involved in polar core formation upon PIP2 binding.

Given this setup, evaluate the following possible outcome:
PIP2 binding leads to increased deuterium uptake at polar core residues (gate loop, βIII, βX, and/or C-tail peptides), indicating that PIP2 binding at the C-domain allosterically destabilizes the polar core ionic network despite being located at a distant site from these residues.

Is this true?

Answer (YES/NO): YES